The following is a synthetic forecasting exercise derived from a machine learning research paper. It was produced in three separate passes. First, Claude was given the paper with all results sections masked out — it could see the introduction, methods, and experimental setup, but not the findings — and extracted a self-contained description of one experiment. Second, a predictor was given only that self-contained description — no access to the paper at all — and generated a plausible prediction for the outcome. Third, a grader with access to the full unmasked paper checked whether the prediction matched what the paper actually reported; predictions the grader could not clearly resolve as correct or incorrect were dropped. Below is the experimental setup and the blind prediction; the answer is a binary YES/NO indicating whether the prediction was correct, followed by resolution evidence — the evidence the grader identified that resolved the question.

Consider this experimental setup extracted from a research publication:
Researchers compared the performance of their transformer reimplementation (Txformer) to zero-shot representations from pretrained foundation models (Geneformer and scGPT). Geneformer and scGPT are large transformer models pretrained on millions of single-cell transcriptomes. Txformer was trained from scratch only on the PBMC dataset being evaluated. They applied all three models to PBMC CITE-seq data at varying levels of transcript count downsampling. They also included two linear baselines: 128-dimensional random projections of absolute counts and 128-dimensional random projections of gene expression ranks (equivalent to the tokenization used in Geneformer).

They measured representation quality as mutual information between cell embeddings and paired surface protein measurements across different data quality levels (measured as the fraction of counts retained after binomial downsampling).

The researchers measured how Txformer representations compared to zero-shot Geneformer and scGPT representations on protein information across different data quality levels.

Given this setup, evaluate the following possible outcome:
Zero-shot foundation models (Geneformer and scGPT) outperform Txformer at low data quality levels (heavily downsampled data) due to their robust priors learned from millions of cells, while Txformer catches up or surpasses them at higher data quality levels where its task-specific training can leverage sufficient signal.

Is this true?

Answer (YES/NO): NO